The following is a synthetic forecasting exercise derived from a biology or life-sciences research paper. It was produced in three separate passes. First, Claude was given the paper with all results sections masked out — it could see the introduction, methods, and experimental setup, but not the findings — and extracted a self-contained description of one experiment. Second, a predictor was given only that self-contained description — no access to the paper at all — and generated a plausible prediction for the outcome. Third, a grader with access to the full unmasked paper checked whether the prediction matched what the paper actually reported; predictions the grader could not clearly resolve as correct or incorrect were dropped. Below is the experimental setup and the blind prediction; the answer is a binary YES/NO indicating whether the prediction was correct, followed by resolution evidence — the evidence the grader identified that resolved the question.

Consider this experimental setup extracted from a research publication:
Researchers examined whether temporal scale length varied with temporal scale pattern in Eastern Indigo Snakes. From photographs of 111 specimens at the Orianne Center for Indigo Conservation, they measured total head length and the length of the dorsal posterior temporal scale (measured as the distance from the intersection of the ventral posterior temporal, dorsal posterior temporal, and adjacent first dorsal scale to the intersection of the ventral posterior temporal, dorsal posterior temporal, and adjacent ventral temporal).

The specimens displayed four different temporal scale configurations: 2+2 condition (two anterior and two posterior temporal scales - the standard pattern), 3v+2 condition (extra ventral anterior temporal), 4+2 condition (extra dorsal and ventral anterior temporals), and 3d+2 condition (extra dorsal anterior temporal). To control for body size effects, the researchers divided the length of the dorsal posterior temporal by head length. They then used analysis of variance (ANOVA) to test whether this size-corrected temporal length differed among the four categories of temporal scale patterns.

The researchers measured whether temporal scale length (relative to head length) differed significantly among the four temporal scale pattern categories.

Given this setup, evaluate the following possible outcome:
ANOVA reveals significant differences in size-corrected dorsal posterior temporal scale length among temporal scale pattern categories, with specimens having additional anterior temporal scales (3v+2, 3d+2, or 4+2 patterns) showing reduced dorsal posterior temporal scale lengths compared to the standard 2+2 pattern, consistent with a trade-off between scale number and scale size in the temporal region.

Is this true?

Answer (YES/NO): NO